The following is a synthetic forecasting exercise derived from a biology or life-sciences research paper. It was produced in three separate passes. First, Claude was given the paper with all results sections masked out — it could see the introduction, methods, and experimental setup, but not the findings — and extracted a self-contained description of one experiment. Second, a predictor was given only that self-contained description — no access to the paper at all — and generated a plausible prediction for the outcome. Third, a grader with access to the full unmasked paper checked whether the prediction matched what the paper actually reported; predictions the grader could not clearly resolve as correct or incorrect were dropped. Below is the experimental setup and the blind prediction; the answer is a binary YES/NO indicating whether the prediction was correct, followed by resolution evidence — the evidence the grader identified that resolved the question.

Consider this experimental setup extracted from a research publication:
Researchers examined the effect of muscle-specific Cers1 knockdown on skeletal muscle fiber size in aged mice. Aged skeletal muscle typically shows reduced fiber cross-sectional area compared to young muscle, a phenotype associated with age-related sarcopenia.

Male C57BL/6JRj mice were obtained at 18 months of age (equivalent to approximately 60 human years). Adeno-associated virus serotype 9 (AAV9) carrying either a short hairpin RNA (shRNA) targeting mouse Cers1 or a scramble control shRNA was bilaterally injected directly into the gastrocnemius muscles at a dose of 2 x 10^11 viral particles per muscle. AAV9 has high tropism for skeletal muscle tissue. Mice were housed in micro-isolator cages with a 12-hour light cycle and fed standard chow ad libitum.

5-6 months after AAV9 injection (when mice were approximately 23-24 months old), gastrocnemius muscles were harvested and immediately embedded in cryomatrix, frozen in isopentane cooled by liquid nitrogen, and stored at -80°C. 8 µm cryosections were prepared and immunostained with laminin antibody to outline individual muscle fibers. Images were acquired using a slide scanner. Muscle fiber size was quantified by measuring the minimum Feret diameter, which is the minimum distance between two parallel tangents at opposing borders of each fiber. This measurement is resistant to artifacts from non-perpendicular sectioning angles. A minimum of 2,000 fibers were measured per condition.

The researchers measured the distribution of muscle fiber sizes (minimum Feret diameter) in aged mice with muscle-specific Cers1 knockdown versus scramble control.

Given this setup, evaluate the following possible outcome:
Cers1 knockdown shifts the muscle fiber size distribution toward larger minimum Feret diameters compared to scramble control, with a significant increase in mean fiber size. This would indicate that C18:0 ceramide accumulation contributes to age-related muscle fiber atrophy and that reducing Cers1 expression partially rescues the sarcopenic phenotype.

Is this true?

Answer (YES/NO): NO